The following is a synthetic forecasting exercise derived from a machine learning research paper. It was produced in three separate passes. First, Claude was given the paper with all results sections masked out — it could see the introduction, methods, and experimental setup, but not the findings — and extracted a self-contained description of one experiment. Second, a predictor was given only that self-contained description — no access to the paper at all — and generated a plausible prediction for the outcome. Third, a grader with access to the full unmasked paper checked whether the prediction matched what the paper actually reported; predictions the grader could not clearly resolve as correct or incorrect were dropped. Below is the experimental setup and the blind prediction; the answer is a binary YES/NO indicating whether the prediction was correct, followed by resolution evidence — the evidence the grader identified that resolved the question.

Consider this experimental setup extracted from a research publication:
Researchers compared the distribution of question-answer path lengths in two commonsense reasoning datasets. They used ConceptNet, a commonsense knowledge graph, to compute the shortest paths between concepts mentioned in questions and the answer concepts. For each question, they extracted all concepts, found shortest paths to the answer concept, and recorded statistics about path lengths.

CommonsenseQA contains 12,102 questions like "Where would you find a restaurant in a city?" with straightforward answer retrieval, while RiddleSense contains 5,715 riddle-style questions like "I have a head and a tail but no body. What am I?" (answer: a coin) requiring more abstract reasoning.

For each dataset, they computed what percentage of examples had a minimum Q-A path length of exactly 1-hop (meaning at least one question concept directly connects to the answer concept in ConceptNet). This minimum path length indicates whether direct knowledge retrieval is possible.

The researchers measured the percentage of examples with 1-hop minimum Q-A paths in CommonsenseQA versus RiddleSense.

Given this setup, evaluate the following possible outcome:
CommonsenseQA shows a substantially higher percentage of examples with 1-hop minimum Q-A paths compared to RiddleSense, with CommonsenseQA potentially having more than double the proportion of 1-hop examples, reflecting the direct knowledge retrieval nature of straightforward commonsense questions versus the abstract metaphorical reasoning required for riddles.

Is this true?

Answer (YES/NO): YES